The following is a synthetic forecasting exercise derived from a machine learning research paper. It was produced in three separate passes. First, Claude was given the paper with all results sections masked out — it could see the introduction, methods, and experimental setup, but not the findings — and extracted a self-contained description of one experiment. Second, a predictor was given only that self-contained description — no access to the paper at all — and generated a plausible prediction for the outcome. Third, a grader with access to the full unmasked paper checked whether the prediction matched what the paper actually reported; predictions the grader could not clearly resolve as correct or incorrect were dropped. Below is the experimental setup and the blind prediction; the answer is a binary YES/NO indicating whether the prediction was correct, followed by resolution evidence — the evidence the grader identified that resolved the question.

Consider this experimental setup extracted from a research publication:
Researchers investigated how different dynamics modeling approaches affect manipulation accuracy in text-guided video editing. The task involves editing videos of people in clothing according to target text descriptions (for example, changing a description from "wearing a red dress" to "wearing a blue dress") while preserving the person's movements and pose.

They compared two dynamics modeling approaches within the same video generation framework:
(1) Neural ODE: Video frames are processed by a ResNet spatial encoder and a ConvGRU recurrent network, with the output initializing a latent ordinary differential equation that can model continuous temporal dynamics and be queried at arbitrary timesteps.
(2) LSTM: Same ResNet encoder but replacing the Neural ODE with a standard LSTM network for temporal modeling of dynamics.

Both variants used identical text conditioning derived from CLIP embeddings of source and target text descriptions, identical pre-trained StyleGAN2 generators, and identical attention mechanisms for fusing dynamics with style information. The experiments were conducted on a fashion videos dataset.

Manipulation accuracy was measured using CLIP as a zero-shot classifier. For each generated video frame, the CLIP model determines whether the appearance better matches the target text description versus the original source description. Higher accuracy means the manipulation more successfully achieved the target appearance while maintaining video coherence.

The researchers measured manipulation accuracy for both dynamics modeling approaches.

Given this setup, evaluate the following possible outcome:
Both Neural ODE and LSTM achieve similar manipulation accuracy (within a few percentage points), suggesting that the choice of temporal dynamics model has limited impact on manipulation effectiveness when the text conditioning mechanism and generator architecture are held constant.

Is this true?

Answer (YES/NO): NO